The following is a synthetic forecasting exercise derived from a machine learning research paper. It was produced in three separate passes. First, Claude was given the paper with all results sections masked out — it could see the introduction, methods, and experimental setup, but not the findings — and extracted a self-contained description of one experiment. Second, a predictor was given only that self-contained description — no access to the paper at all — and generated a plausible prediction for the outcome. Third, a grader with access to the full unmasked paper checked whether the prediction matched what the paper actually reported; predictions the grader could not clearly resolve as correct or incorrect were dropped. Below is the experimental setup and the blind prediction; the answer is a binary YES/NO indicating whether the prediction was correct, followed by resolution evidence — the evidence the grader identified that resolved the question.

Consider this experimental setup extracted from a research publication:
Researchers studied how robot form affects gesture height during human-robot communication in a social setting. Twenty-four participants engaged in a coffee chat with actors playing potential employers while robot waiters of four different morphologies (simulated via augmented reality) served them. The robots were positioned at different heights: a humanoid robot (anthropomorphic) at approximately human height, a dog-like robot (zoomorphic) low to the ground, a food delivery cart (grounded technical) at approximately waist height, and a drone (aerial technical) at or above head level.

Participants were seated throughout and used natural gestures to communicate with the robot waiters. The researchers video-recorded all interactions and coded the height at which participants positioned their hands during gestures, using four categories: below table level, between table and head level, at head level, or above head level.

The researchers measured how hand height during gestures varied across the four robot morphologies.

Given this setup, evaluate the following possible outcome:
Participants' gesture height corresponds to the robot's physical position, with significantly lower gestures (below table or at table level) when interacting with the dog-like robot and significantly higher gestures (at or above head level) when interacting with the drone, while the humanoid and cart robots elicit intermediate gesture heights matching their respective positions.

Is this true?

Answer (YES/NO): YES